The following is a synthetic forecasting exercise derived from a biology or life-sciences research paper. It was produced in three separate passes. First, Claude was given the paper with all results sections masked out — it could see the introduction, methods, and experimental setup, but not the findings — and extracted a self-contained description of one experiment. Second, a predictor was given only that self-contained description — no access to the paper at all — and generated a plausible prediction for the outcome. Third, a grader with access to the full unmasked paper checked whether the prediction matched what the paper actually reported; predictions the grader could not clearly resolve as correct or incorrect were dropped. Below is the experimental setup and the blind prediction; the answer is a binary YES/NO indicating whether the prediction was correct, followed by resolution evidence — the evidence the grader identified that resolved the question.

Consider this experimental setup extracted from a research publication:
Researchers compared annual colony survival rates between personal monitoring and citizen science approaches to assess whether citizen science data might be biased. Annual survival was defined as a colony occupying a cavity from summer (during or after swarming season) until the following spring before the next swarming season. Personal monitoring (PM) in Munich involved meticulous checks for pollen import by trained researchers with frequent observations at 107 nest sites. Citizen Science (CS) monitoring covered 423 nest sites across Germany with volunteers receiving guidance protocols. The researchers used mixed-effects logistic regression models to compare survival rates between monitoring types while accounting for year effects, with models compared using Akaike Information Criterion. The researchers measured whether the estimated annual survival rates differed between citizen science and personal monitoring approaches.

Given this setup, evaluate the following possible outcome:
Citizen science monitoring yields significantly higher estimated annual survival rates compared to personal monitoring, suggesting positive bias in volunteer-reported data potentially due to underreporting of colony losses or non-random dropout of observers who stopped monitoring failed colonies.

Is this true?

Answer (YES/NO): YES